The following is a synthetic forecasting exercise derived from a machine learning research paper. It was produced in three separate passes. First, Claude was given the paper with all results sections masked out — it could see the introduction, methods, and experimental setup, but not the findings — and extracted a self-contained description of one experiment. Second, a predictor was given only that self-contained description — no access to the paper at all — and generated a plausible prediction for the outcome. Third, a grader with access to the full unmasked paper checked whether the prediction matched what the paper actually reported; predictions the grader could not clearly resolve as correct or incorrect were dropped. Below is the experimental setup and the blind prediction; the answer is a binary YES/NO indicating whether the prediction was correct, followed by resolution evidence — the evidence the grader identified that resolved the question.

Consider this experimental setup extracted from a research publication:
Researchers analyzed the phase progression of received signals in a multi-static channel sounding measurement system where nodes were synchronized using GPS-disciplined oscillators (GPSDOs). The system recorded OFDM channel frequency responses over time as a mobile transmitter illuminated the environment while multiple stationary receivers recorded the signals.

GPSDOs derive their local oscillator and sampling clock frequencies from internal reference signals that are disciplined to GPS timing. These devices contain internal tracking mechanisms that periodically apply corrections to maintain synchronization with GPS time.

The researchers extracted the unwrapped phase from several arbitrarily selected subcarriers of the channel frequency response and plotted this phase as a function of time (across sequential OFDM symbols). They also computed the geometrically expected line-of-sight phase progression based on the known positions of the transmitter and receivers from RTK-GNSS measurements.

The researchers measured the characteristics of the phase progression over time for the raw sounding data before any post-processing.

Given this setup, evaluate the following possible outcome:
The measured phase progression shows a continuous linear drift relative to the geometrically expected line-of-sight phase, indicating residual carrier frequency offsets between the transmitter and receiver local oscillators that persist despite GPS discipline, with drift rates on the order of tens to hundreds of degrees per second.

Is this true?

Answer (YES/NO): NO